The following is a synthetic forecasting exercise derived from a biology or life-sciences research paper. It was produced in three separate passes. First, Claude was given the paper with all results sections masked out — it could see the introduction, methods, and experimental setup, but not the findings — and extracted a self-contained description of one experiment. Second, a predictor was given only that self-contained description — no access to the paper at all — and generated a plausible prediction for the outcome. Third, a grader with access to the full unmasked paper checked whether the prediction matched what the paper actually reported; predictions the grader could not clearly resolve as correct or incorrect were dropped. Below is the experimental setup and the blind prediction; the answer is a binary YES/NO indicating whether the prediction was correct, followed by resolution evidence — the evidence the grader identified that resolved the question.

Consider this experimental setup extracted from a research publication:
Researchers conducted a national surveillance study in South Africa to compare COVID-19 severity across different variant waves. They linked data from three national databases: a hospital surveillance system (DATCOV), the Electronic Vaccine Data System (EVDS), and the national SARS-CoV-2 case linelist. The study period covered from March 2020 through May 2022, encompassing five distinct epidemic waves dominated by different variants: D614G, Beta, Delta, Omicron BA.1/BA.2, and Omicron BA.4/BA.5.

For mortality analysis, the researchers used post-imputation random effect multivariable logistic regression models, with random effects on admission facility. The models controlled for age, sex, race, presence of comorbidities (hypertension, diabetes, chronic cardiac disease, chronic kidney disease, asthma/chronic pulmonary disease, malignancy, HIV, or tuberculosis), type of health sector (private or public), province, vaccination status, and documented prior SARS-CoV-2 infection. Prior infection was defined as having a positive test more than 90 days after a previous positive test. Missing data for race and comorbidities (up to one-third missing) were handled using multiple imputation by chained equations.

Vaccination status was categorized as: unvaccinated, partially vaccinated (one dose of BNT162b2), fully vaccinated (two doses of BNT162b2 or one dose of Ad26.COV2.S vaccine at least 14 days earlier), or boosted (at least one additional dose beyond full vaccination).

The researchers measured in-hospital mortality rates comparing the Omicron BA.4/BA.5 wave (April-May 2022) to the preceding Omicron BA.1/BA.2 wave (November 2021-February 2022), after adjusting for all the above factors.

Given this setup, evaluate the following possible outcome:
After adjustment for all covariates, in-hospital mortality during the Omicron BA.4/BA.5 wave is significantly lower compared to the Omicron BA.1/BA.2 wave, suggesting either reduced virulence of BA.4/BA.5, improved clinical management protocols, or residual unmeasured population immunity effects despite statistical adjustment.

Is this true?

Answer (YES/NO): YES